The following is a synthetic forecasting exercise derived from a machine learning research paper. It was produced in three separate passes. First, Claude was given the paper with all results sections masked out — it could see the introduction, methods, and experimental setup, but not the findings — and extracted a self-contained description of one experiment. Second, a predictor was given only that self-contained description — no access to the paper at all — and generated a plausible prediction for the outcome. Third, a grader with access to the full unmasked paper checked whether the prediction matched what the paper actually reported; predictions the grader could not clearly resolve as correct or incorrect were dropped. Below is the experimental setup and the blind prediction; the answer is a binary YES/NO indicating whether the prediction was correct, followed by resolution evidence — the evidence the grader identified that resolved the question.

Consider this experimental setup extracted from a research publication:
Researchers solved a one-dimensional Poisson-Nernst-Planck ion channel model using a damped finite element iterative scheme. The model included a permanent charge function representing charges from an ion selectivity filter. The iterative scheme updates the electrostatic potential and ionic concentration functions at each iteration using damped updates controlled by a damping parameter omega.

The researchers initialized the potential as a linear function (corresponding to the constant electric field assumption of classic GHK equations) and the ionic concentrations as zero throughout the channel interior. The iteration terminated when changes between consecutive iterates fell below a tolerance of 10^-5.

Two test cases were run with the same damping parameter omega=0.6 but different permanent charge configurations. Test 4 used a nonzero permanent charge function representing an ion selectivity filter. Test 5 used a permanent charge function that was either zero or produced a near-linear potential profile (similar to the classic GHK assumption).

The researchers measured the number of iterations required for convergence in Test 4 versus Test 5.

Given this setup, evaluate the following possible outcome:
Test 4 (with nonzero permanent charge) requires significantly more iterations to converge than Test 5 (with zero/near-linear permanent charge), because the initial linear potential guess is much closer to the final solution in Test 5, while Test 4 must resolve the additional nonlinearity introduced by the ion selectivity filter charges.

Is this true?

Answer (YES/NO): NO